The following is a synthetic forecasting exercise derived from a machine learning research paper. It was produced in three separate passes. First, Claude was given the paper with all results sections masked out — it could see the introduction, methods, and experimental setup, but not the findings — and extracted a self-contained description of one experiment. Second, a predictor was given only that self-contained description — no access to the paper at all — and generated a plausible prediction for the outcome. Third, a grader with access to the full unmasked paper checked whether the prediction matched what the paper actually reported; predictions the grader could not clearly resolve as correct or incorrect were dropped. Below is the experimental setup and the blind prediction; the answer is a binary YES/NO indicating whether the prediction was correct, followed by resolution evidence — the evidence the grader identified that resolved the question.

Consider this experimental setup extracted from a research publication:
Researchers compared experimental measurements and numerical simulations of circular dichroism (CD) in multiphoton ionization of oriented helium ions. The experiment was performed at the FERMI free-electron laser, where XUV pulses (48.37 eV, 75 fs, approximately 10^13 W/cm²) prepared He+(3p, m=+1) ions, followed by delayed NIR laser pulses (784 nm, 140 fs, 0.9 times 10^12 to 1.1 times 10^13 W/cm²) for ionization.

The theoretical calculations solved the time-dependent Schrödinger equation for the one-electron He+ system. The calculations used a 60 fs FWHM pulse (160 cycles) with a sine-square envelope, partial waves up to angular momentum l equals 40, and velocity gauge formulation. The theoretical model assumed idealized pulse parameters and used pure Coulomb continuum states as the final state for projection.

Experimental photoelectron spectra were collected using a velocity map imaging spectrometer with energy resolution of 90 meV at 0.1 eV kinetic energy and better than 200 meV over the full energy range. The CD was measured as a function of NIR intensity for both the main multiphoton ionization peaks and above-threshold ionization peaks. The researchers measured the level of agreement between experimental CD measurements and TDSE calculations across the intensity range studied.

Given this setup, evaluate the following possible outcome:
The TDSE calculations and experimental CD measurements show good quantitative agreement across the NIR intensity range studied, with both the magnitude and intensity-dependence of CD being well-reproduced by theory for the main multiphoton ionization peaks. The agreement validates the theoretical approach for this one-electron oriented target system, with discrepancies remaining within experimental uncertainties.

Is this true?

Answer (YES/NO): NO